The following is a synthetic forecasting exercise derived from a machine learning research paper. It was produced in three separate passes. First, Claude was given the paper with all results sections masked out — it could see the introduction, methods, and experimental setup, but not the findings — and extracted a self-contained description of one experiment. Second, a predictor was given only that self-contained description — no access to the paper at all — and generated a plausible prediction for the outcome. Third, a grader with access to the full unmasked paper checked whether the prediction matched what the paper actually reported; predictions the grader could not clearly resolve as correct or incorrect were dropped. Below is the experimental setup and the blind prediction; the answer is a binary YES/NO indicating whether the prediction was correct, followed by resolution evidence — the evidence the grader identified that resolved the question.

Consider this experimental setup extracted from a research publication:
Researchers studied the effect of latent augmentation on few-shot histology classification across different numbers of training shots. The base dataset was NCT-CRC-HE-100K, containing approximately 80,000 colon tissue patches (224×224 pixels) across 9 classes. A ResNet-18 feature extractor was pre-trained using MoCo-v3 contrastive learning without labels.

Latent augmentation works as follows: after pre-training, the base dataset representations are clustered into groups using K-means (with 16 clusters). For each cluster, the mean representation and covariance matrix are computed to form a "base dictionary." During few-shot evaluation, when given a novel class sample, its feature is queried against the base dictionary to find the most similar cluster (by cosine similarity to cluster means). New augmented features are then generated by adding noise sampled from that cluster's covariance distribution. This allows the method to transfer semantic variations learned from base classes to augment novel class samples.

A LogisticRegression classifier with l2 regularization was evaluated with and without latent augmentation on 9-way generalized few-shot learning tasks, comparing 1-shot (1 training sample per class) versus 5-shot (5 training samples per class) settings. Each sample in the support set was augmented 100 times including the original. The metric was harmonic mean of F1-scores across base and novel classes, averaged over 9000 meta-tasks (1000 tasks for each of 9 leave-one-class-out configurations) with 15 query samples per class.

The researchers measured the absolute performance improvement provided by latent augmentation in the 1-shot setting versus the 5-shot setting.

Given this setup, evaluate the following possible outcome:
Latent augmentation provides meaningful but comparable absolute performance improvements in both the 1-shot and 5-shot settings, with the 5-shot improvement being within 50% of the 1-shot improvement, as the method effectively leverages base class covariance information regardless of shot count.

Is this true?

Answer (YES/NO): NO